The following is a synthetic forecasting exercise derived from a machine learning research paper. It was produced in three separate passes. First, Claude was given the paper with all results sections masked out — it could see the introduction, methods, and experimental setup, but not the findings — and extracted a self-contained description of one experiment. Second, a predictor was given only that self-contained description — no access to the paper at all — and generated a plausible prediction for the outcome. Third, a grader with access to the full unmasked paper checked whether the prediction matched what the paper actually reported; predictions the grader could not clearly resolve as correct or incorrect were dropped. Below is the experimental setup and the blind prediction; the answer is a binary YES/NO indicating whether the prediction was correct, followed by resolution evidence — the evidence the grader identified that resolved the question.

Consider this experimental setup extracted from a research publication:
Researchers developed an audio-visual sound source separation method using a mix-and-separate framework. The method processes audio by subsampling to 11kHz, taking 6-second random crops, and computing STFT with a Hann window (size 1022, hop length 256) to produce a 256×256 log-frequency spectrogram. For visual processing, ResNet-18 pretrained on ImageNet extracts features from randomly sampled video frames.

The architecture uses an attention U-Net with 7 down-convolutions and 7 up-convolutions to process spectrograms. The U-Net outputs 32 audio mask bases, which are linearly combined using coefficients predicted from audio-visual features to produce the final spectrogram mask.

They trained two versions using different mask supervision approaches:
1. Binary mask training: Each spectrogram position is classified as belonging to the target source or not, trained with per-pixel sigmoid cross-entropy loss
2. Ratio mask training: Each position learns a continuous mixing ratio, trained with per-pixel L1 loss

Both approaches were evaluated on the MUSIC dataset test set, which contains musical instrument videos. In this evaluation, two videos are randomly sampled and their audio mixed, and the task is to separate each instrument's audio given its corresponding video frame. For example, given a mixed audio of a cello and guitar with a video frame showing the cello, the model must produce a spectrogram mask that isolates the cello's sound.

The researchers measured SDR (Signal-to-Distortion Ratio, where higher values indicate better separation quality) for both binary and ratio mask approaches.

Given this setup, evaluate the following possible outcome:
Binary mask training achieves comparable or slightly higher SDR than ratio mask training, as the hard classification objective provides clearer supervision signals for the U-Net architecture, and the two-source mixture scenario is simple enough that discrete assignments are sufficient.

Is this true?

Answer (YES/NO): YES